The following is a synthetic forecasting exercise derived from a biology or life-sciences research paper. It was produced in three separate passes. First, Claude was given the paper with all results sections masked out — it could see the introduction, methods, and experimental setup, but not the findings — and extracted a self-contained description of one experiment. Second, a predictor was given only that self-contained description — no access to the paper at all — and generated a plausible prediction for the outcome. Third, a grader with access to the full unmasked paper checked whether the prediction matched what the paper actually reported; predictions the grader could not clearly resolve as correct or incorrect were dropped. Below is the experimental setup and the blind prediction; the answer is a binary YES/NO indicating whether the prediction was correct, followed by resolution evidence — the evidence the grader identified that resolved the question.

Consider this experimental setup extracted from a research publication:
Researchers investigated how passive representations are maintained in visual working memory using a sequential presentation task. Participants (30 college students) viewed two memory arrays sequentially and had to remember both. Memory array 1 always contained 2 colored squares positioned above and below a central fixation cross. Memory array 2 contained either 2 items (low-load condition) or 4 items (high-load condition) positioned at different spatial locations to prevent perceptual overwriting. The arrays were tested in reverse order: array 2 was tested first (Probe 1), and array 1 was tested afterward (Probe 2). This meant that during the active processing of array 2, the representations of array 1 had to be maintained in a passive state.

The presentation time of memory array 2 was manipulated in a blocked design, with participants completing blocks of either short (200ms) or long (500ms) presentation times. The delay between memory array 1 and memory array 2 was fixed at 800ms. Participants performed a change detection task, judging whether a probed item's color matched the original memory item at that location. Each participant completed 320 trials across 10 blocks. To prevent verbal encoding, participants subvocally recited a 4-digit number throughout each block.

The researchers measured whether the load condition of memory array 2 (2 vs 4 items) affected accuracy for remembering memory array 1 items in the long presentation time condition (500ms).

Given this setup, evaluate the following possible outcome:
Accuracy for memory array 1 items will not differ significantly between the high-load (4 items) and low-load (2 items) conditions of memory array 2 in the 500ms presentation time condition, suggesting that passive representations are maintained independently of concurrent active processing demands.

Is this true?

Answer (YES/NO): YES